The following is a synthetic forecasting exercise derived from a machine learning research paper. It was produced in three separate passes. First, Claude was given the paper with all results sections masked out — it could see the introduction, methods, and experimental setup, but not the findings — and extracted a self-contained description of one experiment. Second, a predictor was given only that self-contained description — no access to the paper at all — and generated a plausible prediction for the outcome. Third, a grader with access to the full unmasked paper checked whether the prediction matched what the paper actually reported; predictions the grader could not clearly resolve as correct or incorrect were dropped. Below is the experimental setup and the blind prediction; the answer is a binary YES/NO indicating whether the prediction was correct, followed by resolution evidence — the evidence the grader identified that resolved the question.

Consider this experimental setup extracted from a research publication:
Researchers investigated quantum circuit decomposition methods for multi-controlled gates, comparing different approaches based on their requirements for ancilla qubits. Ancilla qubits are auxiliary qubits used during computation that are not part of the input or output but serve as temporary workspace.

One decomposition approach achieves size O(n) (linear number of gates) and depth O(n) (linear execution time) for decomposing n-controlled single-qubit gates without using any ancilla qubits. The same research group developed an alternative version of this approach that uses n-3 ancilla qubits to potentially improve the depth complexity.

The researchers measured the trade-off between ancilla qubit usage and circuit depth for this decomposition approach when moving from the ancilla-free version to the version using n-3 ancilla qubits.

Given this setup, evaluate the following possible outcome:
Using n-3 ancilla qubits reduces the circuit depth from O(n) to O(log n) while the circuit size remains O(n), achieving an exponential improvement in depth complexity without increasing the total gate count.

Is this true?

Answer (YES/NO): YES